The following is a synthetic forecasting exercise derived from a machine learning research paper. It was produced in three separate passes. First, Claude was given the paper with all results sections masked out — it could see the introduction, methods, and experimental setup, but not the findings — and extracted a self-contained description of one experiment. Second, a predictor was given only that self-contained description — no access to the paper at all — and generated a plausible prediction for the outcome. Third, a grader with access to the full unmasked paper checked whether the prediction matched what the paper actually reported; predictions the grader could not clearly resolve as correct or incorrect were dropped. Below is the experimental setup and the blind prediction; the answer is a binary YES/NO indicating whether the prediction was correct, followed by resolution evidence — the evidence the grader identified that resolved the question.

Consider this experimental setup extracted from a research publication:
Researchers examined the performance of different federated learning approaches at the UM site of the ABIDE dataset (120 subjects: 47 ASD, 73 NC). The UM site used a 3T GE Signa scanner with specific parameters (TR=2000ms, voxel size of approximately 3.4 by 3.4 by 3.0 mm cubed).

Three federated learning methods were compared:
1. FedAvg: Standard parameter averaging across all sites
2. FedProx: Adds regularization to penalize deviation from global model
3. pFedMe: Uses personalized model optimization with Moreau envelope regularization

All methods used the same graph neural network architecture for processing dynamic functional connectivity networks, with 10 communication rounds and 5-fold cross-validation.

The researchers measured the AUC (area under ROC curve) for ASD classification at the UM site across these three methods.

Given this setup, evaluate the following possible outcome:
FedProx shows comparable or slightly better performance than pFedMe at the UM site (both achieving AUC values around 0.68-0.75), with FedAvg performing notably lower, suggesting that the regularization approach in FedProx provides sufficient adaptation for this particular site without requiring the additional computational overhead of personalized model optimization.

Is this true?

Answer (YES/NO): NO